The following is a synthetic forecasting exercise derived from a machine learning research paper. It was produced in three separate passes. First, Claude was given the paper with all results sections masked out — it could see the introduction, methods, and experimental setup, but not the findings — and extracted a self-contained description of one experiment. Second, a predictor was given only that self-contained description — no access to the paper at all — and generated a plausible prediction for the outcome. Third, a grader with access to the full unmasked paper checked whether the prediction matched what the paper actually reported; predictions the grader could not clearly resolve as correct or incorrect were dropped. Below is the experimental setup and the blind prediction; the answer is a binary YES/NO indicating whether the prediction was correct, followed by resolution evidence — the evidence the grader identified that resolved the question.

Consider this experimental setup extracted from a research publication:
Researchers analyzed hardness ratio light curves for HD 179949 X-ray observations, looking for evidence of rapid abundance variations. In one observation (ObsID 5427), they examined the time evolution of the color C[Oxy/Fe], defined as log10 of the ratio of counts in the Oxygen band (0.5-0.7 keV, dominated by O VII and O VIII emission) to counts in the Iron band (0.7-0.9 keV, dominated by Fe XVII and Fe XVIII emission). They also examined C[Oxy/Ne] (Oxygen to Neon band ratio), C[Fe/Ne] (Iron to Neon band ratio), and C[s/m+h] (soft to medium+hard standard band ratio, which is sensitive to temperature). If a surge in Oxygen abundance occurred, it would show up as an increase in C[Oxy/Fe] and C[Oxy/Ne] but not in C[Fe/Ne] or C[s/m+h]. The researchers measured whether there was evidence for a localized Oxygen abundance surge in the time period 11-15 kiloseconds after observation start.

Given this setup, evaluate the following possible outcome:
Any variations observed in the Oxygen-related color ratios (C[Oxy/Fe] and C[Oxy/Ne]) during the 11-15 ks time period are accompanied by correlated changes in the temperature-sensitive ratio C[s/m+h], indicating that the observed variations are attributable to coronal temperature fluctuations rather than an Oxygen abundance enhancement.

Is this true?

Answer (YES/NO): NO